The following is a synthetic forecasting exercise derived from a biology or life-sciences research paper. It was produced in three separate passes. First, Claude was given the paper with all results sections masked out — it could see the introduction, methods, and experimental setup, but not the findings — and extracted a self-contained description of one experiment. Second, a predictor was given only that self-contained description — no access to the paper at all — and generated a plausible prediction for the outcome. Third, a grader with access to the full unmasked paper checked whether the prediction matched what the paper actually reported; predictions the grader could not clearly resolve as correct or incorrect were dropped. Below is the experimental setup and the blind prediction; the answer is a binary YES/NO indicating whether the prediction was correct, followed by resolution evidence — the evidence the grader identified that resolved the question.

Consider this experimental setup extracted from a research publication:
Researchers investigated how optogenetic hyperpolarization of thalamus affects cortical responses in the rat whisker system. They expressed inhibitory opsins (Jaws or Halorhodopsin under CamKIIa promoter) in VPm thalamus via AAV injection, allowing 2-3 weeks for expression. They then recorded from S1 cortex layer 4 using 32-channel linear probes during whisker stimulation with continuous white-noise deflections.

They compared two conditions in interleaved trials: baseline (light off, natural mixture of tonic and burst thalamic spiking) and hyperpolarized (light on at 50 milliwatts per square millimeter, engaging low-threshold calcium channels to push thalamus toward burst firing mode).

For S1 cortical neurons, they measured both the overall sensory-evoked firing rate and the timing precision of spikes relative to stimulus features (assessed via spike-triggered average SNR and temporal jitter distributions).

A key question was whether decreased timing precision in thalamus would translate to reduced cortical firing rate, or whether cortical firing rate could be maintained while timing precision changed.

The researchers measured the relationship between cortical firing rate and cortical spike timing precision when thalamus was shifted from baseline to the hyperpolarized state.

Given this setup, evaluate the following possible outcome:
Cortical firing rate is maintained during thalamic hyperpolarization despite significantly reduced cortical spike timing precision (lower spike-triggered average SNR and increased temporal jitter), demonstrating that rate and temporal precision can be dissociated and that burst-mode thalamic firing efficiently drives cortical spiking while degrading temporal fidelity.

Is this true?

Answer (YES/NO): YES